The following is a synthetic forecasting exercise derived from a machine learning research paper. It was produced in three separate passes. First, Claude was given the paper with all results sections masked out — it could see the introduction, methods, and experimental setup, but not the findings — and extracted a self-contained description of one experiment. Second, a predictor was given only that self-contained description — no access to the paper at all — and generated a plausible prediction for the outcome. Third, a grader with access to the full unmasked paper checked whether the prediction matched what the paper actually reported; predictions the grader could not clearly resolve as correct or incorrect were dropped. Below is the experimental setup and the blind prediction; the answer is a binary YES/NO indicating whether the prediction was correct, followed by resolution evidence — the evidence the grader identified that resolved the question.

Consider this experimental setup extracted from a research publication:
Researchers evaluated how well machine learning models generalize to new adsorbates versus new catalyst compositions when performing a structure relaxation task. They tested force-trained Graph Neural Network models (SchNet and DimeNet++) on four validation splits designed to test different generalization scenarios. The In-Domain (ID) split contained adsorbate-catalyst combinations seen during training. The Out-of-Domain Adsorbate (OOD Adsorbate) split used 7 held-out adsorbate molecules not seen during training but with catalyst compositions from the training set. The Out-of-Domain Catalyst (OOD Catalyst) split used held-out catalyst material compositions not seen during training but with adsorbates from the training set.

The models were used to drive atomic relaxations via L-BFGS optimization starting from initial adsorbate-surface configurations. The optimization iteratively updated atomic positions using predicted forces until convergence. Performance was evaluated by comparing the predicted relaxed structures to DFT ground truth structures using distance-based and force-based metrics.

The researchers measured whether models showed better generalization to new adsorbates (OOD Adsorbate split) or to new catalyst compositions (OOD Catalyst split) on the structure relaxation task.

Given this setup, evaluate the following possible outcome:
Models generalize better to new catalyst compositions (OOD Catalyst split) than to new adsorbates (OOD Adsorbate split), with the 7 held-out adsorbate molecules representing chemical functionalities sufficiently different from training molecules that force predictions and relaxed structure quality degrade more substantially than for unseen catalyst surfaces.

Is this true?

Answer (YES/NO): NO